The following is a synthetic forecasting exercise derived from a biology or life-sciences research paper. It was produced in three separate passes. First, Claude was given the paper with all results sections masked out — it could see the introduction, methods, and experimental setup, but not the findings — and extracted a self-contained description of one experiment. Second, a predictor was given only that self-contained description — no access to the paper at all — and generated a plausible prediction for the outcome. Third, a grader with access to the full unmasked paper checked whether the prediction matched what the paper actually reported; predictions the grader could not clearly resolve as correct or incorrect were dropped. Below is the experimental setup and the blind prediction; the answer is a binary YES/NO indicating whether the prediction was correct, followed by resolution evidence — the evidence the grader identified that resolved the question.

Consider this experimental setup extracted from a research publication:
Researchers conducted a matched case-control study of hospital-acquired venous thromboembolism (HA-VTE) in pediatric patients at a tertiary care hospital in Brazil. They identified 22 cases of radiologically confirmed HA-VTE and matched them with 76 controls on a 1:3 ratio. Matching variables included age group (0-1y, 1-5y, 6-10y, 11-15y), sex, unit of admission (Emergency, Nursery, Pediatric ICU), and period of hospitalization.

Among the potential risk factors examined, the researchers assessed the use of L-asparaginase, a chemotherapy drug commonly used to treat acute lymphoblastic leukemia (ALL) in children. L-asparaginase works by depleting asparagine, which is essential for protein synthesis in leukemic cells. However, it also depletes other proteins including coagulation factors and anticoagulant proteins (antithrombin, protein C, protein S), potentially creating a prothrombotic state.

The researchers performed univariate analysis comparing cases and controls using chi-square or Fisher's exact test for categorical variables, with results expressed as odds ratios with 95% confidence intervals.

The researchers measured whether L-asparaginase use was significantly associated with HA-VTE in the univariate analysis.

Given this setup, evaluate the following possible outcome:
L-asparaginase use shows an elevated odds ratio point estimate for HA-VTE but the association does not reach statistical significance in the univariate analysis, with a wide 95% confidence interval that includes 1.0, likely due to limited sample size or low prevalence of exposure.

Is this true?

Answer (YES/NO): NO